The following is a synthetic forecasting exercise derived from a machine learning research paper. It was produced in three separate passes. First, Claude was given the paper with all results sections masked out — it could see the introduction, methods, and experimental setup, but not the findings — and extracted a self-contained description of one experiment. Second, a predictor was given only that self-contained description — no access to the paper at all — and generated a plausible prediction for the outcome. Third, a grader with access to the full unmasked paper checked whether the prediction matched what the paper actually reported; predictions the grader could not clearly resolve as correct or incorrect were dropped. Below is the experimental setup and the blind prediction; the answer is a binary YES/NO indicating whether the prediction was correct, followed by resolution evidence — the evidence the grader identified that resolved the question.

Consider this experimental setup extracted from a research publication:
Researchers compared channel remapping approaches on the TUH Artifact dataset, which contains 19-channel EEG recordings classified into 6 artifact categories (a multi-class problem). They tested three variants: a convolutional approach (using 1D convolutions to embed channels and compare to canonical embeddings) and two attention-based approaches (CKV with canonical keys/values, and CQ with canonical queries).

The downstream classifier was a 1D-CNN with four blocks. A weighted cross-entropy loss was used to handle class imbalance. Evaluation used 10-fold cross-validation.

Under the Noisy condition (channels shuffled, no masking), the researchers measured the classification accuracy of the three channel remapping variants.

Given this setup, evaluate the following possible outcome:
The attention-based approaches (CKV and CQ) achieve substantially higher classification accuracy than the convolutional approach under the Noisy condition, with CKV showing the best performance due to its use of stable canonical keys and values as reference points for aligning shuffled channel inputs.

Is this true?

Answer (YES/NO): NO